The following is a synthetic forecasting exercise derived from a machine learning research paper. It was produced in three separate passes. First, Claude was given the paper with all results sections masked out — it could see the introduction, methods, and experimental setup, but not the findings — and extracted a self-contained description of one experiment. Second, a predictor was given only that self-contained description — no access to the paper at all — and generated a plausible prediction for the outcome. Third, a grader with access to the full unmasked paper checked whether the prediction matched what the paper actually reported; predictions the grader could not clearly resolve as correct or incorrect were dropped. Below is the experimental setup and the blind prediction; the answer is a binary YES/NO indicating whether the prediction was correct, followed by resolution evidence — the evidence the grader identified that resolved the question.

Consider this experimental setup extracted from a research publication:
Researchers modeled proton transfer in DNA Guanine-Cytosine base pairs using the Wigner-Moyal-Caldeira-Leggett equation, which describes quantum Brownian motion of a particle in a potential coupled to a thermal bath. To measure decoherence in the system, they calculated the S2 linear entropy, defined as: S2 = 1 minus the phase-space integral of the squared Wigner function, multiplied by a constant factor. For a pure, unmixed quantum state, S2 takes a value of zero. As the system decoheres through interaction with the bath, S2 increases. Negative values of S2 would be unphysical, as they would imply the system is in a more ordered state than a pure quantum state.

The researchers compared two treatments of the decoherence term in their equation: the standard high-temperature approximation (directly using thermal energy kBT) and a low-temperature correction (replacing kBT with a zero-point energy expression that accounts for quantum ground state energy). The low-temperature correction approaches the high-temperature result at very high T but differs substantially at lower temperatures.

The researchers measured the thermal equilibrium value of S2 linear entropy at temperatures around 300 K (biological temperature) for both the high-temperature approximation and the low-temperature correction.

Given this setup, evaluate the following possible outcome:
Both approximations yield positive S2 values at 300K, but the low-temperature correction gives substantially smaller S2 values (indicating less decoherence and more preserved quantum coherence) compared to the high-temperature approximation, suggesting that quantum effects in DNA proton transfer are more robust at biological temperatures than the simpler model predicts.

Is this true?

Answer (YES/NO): NO